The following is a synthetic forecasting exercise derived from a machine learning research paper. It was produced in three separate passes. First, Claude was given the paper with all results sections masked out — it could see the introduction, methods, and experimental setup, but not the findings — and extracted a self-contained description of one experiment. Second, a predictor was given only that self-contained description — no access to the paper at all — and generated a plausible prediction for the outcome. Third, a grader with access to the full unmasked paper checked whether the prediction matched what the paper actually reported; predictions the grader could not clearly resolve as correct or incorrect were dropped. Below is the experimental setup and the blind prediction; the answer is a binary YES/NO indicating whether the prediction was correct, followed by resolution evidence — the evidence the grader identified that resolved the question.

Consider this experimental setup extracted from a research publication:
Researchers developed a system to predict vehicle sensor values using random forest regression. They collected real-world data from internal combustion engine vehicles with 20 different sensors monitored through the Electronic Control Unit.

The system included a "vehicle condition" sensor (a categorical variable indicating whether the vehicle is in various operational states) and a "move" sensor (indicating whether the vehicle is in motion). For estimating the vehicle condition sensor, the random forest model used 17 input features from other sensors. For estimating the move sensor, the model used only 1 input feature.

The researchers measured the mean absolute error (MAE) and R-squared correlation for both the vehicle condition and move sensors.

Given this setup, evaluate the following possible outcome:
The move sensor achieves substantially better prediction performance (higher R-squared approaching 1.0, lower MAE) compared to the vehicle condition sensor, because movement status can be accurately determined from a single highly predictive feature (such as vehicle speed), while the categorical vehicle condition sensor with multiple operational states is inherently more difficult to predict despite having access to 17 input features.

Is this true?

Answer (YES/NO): NO